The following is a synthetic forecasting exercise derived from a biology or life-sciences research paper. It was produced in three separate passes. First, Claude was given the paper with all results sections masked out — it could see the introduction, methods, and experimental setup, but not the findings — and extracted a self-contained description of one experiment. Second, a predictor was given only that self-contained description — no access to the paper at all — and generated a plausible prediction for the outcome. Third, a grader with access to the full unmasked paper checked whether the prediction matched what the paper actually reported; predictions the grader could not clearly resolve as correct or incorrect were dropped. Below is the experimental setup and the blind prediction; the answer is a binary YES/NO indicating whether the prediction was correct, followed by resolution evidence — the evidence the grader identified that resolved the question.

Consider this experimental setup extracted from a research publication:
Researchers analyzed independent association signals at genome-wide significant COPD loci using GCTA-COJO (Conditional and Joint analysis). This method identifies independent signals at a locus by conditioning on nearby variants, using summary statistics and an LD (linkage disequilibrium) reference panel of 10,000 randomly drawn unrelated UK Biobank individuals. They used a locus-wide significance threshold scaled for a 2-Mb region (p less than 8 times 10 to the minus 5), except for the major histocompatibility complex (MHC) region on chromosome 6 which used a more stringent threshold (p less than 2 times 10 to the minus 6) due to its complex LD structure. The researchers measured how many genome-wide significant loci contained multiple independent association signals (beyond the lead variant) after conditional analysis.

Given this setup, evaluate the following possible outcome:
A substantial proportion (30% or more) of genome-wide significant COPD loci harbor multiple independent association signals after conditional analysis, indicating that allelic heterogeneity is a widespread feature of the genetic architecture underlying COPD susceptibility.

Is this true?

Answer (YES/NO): YES